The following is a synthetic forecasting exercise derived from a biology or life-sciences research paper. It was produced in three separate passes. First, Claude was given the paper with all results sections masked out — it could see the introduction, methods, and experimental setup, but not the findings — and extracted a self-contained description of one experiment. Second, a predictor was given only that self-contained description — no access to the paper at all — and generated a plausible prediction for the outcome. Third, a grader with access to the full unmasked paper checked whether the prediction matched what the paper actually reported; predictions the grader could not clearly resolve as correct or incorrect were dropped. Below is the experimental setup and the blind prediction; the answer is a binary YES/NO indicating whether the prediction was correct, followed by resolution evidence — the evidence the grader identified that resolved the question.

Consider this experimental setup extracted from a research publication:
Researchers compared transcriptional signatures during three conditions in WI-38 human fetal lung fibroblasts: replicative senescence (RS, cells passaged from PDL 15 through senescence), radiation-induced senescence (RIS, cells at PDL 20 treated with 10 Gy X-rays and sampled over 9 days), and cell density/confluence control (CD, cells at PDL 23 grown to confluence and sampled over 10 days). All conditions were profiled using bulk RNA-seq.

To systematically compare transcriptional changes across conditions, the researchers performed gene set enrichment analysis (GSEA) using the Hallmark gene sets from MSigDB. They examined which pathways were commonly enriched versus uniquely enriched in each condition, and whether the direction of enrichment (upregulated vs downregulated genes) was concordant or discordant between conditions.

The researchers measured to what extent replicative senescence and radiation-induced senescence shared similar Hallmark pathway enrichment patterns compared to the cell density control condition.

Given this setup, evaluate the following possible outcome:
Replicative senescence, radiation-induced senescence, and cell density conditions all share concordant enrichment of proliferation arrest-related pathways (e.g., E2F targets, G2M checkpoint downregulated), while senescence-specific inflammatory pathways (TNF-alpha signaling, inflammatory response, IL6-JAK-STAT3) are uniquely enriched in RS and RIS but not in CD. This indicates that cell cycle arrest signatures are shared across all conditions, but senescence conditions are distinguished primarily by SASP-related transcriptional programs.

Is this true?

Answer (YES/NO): NO